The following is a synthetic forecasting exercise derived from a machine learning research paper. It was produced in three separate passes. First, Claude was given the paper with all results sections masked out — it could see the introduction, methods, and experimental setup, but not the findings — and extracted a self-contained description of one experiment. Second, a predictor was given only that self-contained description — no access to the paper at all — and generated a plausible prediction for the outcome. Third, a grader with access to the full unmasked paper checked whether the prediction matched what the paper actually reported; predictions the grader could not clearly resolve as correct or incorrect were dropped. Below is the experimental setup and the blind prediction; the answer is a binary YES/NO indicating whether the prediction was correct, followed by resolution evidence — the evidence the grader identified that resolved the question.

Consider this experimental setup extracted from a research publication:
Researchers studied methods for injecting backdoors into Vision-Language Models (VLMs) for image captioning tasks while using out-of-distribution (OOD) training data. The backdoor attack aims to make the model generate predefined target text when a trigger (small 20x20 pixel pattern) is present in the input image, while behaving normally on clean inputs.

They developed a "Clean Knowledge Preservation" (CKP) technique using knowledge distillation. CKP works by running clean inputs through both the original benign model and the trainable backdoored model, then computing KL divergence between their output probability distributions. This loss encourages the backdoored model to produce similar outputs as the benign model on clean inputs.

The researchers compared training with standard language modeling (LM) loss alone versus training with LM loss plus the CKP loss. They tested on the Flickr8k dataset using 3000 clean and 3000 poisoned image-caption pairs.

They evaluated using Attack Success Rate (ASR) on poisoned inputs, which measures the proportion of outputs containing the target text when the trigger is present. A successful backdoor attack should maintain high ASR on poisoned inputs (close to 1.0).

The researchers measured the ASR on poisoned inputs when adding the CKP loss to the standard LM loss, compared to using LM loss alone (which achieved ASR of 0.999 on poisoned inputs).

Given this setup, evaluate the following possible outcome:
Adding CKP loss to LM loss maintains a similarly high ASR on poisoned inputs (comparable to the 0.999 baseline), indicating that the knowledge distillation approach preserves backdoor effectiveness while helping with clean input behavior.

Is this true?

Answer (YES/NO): NO